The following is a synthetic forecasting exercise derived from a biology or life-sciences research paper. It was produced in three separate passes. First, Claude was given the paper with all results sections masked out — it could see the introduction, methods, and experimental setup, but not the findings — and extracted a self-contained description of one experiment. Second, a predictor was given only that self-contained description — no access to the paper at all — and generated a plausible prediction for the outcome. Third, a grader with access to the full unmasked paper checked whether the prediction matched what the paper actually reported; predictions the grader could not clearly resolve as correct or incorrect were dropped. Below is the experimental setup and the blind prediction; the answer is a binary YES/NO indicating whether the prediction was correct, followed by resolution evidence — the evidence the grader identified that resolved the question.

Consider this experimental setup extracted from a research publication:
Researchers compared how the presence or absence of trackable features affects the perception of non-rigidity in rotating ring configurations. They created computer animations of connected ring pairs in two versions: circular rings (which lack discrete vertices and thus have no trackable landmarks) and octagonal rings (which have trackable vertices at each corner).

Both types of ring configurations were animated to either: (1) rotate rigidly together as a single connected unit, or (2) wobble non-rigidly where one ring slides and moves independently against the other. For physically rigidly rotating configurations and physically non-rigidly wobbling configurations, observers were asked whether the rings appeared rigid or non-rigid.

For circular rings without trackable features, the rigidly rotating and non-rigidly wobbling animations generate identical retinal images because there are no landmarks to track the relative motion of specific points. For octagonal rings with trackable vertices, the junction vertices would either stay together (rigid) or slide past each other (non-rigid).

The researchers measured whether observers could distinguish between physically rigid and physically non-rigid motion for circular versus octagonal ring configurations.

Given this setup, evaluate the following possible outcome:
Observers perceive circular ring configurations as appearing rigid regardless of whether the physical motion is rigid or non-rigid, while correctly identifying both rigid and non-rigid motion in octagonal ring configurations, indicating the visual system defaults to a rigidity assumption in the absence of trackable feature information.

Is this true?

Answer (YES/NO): NO